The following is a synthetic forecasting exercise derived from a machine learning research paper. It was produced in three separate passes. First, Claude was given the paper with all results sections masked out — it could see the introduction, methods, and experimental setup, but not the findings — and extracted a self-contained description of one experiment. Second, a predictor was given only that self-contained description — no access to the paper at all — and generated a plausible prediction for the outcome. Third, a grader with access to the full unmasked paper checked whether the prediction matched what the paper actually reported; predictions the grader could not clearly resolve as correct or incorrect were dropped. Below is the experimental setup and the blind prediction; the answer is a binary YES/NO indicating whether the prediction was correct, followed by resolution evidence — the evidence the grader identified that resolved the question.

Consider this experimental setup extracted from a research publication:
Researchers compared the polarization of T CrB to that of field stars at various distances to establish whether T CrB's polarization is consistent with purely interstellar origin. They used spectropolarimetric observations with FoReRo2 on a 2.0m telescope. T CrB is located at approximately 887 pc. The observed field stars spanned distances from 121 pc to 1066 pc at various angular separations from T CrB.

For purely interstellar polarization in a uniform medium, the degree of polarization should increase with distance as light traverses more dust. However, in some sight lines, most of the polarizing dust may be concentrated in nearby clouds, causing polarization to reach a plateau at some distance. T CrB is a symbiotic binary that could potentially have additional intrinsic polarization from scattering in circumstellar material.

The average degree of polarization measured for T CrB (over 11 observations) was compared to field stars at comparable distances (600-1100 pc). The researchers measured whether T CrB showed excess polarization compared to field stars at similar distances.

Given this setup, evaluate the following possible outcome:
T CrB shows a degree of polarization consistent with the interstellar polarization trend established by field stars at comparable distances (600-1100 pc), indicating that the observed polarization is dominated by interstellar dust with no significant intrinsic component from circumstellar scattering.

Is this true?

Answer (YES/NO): YES